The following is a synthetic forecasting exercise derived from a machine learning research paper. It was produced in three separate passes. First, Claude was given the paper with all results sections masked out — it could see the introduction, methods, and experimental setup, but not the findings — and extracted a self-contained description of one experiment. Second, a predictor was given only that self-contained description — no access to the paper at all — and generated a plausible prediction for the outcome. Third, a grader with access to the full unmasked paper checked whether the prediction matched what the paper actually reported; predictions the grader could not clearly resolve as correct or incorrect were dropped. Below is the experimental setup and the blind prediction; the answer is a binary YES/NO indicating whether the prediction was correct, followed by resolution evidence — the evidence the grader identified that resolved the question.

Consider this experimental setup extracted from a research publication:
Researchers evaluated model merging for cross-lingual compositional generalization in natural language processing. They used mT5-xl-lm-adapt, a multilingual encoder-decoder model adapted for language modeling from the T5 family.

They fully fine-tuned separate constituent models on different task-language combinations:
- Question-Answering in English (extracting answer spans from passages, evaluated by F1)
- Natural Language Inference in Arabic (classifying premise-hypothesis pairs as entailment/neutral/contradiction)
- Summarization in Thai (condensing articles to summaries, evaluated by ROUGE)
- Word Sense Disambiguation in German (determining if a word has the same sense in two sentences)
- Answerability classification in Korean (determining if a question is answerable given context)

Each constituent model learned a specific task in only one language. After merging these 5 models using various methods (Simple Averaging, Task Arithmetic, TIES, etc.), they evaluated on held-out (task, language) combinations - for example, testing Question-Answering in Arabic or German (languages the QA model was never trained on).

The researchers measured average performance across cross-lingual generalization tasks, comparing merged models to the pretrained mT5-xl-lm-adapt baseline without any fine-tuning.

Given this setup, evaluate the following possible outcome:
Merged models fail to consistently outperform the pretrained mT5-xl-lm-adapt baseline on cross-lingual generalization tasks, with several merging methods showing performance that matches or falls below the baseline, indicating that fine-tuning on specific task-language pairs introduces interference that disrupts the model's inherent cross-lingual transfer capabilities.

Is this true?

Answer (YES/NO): YES